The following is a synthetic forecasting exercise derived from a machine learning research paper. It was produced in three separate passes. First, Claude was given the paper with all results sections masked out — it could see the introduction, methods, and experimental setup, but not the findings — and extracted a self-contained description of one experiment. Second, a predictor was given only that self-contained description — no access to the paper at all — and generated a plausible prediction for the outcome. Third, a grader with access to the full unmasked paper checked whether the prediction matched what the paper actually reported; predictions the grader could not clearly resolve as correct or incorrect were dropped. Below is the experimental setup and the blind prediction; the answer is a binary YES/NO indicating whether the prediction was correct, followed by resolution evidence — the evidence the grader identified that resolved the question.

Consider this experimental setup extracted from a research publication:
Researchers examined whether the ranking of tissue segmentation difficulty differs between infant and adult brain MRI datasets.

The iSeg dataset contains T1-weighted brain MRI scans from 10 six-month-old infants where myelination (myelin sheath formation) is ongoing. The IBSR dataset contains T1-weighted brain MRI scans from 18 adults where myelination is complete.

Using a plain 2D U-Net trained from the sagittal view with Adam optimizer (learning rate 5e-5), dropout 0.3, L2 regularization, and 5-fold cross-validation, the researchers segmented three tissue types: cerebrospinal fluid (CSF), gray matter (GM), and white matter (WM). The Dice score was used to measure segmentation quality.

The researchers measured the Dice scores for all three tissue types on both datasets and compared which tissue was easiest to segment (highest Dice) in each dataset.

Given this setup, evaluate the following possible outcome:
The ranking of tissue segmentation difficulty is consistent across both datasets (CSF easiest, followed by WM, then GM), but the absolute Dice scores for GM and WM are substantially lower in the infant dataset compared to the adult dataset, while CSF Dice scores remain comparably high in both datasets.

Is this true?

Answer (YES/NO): NO